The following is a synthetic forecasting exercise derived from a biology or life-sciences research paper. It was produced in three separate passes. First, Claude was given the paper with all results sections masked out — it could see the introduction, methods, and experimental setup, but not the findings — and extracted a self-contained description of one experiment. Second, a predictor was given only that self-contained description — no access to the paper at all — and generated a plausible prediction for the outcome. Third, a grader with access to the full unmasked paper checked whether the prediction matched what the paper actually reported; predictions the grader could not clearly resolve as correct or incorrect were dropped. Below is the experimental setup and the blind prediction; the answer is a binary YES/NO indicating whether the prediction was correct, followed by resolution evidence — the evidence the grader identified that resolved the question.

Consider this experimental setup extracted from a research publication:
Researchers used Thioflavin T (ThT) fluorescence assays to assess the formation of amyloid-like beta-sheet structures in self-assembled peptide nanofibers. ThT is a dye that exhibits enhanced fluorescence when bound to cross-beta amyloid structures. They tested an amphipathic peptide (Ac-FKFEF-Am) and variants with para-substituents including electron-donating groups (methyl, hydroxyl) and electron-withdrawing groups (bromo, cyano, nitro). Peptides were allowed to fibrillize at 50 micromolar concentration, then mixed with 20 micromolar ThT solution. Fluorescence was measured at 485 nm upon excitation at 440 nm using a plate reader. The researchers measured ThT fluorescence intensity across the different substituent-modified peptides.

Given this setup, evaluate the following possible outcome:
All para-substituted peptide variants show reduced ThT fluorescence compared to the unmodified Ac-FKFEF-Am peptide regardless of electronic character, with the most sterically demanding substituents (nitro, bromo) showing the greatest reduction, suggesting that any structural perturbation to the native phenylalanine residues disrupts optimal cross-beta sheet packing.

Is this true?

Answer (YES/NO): NO